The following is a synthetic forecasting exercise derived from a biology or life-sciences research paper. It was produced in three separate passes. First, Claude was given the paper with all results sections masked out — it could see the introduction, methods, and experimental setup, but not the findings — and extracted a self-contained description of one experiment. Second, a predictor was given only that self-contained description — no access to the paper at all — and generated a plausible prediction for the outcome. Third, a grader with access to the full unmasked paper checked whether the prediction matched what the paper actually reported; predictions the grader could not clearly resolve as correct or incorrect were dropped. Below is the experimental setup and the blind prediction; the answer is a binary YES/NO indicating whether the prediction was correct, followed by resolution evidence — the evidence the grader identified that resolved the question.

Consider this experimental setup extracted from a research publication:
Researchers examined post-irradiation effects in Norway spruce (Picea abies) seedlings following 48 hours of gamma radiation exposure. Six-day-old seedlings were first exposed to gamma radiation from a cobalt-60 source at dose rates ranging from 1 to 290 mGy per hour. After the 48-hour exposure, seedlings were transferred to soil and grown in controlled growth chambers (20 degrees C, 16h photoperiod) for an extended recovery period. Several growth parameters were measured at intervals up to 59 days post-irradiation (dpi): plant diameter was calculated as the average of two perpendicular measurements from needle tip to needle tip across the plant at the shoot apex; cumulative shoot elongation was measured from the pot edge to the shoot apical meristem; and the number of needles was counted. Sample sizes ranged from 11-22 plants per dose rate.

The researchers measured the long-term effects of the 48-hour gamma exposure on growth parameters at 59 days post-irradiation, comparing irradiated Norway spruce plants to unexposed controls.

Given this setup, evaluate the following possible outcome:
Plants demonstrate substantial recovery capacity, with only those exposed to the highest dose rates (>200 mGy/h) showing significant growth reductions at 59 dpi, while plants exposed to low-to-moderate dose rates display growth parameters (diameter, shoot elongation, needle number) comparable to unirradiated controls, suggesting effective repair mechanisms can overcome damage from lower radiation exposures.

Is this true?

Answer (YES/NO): NO